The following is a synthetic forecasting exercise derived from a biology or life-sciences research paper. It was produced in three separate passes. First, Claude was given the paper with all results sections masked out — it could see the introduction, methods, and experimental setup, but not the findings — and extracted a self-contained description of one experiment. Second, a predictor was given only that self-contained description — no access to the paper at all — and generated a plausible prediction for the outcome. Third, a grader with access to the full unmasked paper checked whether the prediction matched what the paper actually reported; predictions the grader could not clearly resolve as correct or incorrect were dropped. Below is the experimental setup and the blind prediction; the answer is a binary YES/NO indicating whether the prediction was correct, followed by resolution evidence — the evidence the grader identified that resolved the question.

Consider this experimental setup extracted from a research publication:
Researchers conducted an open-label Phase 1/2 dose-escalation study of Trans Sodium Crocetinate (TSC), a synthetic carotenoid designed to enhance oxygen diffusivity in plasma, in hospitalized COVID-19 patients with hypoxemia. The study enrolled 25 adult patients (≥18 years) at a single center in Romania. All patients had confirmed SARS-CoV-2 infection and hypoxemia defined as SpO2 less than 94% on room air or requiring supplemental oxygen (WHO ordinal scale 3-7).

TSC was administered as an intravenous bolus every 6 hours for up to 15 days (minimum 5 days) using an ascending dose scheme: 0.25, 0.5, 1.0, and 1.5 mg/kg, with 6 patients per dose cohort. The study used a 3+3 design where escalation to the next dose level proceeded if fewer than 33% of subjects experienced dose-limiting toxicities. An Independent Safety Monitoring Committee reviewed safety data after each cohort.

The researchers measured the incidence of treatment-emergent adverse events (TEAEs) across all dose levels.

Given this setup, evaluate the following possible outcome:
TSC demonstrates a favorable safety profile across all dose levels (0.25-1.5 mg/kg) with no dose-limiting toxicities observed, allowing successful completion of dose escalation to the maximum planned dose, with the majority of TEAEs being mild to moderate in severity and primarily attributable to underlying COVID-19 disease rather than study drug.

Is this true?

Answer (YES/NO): YES